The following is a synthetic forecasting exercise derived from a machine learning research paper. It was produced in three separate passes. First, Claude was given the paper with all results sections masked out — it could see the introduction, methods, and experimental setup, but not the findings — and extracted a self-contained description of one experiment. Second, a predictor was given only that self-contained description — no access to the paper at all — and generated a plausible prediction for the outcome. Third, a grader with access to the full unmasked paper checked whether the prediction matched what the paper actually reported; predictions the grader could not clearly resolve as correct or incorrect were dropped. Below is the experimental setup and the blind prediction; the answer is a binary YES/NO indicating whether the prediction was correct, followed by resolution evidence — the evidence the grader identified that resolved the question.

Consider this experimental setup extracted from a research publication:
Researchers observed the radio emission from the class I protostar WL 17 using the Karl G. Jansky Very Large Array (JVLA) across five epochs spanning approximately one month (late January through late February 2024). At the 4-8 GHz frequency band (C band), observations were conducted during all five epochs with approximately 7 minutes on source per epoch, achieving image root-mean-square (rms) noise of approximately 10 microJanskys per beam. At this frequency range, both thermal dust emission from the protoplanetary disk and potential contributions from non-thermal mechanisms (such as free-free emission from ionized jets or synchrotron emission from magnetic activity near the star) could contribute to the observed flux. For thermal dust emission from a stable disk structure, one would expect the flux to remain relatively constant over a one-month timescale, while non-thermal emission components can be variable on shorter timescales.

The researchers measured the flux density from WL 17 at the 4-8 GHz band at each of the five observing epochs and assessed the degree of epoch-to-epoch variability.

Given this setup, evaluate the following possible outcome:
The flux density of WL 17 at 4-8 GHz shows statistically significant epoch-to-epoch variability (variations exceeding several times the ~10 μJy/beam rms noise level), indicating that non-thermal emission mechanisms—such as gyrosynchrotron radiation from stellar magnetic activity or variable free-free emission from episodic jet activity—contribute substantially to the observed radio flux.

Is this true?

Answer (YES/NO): YES